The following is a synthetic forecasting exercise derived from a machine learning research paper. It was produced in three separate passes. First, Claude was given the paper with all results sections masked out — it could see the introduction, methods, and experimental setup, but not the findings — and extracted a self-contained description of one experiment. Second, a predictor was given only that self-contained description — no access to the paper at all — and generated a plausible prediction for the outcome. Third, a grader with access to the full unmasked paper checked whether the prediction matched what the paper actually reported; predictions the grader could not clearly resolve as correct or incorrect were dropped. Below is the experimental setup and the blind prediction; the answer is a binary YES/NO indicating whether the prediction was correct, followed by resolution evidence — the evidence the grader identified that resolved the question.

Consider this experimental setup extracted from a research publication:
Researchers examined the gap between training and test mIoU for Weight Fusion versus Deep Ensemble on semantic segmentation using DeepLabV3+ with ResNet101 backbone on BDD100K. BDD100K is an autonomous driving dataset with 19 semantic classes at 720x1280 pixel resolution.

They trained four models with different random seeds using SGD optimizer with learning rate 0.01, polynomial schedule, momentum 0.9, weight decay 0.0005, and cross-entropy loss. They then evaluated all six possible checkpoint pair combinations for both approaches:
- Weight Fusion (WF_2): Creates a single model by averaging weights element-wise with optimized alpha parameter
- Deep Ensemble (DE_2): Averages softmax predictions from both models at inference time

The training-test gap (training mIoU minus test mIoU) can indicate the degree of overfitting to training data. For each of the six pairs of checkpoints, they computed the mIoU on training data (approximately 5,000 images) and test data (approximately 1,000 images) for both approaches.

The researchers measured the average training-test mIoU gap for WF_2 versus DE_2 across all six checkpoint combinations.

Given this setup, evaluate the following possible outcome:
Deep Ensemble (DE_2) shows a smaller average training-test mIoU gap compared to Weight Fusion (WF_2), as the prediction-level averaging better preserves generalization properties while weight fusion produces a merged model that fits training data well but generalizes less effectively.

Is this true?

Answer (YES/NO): YES